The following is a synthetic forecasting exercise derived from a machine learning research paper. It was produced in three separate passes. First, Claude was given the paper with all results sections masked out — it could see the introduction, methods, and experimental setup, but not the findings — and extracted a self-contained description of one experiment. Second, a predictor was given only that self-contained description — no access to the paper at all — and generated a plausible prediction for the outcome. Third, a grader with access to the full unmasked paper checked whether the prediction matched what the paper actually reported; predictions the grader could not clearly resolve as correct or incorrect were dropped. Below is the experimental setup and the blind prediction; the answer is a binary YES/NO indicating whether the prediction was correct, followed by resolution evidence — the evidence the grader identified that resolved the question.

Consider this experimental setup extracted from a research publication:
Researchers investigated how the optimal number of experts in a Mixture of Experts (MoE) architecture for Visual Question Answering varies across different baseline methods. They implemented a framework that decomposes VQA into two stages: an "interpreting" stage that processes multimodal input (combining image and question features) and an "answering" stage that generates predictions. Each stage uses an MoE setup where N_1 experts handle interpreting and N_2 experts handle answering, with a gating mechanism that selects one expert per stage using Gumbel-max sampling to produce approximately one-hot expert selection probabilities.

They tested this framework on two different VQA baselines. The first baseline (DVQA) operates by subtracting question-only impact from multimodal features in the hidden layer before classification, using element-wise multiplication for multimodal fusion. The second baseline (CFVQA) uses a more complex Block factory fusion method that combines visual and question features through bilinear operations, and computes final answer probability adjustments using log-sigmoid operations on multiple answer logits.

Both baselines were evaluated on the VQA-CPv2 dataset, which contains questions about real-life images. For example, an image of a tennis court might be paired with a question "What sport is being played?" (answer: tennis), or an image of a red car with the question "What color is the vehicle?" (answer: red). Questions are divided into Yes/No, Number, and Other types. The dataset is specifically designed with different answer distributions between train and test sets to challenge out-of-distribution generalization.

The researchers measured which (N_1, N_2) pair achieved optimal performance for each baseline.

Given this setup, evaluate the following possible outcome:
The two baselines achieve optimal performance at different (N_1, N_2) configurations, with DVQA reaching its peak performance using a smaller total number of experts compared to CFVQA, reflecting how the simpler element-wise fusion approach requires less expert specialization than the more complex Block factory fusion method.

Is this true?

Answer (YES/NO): YES